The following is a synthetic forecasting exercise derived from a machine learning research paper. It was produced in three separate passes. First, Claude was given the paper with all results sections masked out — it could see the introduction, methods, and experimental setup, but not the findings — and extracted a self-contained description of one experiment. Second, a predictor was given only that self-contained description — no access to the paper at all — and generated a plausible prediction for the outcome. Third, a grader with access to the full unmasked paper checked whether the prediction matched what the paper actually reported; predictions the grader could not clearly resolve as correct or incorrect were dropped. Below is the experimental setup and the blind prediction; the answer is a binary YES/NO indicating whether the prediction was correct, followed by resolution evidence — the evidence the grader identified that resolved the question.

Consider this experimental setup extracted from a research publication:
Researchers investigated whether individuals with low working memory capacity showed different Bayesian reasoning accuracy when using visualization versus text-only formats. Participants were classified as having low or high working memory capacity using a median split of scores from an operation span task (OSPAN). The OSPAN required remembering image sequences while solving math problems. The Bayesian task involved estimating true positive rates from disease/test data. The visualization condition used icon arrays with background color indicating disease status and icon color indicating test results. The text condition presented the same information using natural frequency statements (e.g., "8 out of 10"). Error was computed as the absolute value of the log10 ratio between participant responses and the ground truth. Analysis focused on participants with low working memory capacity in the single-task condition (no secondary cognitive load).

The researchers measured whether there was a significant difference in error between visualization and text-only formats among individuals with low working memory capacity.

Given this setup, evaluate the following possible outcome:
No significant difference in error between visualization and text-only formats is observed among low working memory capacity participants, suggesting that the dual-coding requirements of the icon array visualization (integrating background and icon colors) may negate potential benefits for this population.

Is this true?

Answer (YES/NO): NO